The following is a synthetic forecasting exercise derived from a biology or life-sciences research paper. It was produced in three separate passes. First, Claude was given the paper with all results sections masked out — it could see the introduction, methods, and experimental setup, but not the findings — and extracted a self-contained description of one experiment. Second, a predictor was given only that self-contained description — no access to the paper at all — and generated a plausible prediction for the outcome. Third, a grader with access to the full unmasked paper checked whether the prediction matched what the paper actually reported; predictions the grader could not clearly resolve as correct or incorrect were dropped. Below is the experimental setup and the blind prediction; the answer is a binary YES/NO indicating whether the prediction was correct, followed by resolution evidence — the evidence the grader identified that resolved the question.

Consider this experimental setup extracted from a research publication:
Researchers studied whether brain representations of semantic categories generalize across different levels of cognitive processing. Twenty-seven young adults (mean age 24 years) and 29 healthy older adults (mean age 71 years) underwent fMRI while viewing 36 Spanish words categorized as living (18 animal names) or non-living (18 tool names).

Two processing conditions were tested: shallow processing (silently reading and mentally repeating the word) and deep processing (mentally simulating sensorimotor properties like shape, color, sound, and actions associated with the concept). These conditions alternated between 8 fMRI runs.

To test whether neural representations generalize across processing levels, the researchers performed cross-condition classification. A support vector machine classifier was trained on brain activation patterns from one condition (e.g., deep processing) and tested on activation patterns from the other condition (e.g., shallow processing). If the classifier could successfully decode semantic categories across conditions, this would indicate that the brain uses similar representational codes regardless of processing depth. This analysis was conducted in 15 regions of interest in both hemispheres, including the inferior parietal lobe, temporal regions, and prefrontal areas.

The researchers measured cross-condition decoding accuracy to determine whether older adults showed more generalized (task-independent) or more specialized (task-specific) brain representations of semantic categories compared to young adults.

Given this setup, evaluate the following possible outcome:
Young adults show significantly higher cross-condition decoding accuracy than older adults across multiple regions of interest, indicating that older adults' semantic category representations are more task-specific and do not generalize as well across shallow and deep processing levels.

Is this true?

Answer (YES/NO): NO